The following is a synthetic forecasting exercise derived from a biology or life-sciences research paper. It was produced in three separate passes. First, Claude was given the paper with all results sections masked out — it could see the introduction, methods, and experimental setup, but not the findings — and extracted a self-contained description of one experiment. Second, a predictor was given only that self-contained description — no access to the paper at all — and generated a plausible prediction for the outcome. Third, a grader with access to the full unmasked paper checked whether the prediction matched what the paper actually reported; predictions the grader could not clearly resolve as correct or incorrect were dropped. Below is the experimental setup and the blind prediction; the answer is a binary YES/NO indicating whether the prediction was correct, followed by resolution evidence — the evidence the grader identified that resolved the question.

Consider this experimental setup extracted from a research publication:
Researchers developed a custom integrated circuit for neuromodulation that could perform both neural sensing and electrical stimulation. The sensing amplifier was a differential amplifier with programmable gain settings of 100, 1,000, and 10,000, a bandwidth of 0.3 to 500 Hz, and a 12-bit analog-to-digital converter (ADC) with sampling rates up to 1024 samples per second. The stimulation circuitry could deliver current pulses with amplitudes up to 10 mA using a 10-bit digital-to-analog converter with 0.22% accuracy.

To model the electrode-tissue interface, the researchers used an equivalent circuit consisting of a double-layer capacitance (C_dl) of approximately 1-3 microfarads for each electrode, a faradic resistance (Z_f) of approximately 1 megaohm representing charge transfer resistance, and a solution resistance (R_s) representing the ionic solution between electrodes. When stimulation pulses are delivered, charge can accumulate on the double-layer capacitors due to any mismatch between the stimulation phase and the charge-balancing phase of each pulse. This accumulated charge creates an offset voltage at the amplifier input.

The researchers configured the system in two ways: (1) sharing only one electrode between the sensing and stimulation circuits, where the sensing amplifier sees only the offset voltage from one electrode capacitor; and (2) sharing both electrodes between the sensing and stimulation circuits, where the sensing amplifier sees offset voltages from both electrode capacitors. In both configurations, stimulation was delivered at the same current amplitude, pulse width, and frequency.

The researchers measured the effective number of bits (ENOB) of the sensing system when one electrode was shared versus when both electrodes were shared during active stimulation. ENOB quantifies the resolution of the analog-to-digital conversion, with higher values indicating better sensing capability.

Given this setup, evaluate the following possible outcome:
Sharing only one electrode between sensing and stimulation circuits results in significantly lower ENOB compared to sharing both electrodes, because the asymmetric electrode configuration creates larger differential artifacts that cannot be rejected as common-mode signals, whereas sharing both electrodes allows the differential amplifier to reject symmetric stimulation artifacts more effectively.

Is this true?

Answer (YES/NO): NO